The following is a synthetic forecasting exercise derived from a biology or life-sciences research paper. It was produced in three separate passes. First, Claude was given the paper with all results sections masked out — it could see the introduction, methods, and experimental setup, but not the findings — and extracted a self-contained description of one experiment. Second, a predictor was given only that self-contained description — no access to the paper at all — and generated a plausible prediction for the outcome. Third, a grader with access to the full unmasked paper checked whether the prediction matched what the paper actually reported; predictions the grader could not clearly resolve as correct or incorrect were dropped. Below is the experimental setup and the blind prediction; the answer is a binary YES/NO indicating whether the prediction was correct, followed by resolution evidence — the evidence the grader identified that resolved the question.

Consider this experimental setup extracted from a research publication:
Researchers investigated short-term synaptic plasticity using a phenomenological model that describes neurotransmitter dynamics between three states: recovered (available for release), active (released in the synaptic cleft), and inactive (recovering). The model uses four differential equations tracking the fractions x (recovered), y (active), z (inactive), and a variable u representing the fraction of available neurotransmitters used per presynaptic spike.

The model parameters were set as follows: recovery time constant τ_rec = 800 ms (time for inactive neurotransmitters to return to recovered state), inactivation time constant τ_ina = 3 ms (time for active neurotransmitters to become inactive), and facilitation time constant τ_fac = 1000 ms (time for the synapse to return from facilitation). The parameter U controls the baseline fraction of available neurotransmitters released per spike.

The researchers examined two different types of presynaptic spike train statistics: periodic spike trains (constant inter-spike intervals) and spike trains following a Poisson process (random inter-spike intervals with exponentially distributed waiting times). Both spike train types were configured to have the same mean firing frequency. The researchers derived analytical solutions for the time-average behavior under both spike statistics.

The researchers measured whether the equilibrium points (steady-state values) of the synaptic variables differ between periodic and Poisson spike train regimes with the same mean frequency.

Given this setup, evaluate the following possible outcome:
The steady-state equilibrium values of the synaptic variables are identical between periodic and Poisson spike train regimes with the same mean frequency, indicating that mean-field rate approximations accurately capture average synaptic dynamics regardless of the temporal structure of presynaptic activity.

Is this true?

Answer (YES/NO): YES